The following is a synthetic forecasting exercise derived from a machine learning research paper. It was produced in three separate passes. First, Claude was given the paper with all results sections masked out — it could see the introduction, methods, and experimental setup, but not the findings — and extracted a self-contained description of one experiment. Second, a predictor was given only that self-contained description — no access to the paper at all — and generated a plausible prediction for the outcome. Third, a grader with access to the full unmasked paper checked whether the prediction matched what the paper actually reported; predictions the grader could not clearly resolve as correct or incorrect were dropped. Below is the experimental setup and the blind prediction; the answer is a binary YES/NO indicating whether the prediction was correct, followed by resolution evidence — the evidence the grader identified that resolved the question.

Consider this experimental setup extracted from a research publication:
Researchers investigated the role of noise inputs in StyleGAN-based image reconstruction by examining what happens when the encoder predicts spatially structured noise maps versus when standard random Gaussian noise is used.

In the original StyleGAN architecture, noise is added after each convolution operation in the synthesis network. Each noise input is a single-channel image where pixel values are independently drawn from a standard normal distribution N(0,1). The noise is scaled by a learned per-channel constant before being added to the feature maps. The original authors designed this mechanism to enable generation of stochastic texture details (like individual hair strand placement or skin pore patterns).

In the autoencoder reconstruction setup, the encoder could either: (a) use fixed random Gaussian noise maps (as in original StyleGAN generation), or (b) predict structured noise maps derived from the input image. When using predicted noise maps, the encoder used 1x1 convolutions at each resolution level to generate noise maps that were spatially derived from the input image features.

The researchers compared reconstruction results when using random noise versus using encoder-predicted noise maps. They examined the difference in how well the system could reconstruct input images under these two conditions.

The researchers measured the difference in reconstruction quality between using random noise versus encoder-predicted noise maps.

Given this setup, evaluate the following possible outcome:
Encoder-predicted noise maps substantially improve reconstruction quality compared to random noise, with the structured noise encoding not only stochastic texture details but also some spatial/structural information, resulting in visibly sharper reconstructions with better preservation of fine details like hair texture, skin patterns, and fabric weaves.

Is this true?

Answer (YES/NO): YES